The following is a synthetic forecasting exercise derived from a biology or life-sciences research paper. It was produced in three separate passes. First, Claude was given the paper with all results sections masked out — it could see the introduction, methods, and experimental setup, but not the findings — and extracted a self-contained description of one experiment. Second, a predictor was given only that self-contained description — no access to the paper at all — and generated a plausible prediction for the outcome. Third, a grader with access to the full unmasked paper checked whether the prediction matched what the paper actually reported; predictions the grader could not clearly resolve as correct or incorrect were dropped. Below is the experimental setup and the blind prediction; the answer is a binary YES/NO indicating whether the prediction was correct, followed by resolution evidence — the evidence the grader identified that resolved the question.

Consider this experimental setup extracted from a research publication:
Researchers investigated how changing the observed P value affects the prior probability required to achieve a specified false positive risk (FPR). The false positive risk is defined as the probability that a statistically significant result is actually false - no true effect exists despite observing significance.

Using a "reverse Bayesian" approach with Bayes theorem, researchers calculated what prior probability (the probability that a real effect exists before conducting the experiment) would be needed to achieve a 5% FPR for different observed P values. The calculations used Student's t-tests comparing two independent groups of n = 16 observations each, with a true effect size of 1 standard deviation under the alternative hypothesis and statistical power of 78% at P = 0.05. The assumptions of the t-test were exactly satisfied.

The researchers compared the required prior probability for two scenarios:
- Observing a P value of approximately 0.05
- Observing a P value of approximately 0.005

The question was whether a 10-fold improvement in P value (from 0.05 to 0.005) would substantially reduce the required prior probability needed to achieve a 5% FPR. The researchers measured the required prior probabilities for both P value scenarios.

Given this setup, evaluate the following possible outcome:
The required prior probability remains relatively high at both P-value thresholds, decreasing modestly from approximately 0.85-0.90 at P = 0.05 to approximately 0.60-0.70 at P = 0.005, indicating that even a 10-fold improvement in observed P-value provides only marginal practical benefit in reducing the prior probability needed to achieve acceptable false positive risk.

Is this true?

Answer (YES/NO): NO